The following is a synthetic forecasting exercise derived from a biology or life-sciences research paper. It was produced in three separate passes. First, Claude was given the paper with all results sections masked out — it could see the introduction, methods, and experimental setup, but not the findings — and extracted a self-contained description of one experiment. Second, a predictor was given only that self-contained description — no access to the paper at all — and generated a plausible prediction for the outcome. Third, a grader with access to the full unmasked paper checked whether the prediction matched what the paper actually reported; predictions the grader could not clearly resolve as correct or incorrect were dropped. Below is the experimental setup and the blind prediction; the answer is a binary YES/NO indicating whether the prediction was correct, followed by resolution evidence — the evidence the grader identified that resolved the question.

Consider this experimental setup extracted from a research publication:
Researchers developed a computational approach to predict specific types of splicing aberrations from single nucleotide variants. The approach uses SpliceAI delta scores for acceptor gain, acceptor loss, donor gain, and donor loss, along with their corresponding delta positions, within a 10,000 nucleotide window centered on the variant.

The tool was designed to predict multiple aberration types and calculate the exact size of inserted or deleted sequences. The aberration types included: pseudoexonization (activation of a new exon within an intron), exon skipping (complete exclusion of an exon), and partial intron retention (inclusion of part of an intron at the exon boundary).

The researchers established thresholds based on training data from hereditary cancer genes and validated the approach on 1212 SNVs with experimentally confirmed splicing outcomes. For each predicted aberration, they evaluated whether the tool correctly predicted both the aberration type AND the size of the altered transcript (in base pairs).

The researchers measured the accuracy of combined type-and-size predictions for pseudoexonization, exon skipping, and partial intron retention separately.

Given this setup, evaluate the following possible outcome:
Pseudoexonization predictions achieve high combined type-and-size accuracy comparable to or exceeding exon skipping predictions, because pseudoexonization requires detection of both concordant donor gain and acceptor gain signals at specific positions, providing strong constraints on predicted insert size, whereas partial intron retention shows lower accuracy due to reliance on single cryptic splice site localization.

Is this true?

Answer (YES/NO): YES